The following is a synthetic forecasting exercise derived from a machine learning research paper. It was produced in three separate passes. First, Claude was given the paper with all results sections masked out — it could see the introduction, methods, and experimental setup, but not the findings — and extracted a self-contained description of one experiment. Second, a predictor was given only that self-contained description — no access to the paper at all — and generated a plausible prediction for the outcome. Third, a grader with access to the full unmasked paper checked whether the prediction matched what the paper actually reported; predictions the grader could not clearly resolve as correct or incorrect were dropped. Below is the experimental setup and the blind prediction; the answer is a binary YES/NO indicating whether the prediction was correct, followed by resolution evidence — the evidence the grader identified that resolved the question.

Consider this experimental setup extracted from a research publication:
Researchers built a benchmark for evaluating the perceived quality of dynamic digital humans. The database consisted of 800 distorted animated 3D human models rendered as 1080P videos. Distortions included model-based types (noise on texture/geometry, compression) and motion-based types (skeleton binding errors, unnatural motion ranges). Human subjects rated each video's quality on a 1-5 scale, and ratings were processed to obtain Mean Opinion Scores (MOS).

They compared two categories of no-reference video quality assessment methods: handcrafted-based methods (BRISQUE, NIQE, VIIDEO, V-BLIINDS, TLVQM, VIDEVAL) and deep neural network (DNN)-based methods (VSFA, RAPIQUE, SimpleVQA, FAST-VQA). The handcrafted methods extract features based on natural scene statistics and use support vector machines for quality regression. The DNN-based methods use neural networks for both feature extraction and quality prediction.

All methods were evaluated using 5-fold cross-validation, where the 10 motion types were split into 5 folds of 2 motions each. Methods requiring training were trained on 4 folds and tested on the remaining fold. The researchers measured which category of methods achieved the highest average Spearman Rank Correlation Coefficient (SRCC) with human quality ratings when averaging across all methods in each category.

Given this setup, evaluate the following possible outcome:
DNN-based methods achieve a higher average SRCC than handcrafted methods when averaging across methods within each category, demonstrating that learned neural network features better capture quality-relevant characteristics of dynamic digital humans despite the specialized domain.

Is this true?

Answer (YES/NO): YES